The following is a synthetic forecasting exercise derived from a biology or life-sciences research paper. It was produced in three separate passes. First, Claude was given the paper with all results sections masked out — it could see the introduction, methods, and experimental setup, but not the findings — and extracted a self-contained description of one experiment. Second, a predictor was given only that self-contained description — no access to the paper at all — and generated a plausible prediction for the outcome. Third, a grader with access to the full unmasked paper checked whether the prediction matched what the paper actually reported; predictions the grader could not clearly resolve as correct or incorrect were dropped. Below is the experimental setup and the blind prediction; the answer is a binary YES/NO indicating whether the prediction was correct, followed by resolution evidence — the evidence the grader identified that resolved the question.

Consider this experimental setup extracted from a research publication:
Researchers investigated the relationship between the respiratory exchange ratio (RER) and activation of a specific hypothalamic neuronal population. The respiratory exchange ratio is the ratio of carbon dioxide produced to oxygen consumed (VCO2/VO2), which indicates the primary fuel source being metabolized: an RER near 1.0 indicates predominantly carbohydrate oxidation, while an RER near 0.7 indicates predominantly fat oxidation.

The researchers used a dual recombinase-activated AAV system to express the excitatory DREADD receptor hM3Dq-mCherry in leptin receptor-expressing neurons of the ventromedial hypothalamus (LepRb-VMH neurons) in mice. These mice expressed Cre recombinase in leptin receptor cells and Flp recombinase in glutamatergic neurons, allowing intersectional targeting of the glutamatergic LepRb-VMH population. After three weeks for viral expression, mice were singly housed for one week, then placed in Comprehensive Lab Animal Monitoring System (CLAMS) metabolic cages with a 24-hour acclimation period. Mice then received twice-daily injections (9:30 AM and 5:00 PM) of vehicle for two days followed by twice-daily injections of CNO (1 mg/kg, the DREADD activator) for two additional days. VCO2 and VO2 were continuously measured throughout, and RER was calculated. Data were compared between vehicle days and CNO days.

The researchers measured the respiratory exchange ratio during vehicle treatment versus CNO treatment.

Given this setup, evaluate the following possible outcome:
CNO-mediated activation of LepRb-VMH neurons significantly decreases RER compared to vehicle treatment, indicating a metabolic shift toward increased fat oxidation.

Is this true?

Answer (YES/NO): YES